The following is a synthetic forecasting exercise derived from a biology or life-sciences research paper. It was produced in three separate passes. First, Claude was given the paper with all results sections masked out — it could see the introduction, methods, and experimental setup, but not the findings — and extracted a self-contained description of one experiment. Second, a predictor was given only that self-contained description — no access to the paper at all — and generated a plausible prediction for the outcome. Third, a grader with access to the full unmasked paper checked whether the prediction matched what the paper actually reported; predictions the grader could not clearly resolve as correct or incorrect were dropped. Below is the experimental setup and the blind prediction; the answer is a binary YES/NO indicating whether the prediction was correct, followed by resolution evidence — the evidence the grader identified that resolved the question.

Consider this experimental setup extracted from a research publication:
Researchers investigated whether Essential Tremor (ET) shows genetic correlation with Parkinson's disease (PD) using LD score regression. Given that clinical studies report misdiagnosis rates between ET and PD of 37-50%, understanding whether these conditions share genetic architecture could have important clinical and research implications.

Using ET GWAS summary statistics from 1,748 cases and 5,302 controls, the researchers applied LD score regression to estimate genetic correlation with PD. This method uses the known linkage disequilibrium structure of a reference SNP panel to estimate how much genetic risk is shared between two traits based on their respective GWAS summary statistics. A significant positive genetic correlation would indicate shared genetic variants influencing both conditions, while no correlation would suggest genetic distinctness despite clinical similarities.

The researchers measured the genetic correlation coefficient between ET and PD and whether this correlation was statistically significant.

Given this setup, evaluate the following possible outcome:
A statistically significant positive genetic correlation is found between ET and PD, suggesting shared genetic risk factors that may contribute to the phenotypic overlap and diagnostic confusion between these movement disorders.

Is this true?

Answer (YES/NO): NO